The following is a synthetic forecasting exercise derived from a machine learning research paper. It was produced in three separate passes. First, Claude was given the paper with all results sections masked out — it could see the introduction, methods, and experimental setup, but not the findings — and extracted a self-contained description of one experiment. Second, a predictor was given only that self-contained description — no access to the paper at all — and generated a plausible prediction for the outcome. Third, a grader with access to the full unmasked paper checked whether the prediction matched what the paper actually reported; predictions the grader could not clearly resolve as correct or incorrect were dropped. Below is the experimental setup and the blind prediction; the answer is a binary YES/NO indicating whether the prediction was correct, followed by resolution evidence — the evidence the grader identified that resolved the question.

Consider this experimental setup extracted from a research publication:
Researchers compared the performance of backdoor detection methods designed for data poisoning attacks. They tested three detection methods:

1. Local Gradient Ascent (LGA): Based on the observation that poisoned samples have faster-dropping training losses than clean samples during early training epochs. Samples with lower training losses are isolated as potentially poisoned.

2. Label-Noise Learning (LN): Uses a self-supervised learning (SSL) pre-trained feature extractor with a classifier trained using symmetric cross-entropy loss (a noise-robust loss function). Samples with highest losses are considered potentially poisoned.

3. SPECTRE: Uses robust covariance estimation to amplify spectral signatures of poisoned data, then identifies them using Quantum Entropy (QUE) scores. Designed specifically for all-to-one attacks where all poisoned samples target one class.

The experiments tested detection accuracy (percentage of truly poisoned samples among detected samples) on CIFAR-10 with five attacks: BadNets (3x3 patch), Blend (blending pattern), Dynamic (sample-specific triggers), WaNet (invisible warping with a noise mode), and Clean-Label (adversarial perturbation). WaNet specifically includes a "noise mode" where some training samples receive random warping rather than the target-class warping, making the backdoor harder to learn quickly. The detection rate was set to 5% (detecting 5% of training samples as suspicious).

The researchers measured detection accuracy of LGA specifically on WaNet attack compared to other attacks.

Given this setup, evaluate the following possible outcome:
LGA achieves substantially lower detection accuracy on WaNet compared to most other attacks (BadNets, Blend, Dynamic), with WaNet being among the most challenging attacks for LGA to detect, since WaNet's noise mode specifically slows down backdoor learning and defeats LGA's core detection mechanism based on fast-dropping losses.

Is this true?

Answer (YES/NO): YES